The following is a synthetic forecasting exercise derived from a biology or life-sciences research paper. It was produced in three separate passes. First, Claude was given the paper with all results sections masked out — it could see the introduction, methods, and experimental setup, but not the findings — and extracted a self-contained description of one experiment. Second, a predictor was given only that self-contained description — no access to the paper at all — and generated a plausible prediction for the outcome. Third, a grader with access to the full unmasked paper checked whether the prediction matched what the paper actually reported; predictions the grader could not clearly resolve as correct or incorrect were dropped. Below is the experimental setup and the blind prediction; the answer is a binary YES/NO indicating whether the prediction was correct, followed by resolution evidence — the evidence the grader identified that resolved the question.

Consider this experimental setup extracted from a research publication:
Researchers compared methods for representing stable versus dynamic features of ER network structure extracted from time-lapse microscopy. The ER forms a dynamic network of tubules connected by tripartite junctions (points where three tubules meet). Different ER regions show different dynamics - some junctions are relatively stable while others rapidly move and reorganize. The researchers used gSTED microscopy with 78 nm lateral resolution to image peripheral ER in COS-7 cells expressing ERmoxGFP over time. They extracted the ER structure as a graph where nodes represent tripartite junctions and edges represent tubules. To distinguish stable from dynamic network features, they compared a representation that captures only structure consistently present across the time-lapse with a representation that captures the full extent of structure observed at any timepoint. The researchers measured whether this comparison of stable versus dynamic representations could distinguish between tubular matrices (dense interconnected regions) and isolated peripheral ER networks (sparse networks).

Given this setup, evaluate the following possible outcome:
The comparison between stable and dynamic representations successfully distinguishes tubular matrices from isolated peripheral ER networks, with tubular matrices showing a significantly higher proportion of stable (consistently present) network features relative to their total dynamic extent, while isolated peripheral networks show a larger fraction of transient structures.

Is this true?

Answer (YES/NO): NO